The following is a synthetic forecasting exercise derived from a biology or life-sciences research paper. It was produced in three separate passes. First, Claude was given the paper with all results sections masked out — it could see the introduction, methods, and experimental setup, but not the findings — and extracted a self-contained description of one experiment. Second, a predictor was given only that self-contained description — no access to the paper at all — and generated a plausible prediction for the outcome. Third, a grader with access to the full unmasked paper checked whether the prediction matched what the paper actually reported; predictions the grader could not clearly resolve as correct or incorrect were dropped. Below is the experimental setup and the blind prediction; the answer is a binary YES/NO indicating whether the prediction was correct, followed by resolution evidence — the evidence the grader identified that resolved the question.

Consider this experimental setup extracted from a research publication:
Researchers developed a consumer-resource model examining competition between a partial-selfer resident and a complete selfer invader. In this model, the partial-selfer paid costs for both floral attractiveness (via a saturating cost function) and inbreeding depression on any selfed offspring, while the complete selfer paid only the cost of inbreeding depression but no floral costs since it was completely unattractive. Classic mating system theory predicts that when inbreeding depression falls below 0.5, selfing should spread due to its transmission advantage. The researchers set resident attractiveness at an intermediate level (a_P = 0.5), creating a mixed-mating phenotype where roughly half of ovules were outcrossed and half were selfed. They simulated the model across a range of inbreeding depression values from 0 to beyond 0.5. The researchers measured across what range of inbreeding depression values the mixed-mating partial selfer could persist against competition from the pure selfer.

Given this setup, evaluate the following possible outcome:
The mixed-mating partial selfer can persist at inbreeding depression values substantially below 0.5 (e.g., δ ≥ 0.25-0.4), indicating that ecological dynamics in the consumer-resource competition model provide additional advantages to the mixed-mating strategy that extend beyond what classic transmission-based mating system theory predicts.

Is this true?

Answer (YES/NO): YES